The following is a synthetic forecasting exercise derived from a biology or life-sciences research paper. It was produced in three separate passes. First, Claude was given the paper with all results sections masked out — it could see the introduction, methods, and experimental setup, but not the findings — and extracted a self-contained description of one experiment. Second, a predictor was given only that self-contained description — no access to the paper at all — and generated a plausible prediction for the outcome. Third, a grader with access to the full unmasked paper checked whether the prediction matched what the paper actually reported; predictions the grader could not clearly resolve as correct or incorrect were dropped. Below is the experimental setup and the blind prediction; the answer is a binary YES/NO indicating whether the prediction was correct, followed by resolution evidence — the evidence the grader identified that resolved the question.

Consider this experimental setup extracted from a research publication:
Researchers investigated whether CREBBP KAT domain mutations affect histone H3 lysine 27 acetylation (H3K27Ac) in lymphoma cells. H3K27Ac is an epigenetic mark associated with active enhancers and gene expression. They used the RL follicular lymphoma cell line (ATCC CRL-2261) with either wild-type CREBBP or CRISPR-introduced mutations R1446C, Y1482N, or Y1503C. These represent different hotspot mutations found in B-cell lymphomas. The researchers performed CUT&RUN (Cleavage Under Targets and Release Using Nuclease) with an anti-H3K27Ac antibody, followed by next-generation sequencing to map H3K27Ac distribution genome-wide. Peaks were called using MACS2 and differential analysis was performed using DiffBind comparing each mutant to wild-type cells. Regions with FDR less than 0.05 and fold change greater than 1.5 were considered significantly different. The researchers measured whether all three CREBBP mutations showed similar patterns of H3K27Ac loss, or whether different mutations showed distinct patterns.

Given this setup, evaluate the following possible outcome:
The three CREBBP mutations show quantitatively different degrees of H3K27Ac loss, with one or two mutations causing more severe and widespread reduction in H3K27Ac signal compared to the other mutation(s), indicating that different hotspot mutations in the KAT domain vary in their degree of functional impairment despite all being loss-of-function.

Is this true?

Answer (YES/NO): YES